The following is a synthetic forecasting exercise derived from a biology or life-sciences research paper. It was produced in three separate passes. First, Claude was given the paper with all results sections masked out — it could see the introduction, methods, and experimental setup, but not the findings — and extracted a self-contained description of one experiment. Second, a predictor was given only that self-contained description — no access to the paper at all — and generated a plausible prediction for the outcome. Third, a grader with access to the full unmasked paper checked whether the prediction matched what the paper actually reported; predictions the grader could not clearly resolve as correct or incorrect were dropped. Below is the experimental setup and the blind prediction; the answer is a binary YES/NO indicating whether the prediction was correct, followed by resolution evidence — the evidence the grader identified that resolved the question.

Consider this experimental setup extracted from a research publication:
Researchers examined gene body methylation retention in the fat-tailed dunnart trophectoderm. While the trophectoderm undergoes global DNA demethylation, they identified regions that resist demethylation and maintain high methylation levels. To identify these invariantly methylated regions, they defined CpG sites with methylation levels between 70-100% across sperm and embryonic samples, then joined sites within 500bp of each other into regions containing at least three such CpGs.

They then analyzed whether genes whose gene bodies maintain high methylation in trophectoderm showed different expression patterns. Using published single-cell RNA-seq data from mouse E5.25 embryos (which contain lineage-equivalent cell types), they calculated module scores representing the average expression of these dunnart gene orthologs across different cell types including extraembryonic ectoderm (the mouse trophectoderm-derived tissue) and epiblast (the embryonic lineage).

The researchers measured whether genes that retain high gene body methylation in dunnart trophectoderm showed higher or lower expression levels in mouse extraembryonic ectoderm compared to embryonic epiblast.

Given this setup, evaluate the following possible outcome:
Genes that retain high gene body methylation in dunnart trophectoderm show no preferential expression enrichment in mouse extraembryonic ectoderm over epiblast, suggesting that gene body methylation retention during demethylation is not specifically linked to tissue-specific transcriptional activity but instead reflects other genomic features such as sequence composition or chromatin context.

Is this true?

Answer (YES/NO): NO